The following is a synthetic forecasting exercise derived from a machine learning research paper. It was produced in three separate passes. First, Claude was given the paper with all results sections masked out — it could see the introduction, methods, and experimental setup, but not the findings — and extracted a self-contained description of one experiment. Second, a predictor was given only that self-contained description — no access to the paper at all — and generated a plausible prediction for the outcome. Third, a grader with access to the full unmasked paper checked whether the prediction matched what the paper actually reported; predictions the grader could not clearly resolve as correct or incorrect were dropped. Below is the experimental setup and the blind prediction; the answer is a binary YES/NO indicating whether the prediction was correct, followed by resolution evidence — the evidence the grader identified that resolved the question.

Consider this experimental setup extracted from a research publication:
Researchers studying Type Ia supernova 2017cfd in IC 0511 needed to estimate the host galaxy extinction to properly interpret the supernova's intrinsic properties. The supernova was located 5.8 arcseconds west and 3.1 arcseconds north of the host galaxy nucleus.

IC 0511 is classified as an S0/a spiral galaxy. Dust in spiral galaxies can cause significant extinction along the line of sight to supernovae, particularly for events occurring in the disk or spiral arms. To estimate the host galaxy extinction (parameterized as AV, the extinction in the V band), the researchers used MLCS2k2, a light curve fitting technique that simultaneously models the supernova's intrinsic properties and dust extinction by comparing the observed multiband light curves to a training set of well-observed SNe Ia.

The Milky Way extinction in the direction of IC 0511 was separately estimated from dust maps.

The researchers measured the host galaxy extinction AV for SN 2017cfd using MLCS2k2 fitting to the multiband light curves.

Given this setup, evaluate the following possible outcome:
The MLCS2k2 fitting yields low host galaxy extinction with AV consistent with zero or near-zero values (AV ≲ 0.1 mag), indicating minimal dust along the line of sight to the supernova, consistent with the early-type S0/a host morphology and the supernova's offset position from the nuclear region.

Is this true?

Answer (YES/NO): NO